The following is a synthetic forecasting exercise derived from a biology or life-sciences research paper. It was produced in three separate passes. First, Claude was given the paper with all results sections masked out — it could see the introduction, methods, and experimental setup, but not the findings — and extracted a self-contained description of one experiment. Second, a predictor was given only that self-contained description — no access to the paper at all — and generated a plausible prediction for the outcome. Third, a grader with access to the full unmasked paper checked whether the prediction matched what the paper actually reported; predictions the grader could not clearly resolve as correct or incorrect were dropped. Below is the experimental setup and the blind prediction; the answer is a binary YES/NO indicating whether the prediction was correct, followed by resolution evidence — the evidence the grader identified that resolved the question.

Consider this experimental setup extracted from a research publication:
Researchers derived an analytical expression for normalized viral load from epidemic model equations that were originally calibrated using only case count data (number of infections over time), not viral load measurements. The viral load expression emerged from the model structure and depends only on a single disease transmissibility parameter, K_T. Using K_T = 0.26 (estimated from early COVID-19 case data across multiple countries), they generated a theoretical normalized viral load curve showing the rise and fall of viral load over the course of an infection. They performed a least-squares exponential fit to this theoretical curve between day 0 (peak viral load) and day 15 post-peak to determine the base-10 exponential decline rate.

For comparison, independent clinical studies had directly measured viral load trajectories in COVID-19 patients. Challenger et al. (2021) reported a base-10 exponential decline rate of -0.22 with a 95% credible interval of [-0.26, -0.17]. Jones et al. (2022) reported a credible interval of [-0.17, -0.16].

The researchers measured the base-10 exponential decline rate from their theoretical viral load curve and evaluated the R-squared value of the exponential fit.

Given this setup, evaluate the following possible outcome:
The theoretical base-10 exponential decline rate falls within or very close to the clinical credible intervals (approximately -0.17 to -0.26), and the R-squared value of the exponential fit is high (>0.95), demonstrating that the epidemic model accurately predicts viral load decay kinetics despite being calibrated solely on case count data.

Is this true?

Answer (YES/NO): YES